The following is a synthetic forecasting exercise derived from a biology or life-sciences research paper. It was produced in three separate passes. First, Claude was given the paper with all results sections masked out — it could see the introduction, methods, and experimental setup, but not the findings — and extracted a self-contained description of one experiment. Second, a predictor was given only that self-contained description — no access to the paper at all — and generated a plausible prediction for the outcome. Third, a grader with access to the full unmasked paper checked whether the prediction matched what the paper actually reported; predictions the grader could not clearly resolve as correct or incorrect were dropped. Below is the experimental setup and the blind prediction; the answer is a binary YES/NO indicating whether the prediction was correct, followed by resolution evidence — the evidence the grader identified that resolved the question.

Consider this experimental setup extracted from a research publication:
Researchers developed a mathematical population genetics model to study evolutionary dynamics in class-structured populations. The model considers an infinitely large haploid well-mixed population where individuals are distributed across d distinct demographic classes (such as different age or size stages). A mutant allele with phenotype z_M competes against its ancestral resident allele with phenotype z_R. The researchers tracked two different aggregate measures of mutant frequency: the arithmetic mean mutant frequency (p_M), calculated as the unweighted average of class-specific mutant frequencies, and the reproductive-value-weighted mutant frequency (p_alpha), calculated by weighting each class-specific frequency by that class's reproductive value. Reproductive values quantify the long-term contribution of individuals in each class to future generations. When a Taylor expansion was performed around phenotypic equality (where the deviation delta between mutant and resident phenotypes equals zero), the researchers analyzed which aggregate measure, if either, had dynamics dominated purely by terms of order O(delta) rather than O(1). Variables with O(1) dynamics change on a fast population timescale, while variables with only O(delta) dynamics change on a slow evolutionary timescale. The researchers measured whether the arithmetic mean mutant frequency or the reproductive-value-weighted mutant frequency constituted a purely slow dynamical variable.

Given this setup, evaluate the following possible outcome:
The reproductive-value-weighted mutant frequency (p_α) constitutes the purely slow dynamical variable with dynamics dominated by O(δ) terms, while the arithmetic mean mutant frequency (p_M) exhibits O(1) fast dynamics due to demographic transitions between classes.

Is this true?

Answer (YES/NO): YES